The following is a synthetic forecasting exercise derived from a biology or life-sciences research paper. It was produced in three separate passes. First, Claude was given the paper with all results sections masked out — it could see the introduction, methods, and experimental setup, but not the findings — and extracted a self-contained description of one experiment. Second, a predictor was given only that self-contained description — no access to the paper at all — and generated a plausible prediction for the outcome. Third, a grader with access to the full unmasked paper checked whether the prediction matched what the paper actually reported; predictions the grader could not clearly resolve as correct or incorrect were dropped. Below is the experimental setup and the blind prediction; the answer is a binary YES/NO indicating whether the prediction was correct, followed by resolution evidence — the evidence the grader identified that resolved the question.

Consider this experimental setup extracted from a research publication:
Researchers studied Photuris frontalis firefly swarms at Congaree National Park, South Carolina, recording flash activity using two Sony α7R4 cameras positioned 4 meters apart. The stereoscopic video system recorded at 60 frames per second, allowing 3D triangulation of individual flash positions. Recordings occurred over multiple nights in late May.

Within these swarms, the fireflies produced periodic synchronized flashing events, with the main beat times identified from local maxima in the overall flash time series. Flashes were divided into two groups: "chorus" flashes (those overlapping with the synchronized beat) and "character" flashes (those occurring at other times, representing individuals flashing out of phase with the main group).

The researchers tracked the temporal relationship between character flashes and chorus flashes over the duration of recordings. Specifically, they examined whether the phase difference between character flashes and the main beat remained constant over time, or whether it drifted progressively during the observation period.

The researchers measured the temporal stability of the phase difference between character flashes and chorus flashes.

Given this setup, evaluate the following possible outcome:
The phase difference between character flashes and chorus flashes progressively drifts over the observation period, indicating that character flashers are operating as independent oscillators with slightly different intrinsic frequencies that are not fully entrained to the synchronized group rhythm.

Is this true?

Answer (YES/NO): NO